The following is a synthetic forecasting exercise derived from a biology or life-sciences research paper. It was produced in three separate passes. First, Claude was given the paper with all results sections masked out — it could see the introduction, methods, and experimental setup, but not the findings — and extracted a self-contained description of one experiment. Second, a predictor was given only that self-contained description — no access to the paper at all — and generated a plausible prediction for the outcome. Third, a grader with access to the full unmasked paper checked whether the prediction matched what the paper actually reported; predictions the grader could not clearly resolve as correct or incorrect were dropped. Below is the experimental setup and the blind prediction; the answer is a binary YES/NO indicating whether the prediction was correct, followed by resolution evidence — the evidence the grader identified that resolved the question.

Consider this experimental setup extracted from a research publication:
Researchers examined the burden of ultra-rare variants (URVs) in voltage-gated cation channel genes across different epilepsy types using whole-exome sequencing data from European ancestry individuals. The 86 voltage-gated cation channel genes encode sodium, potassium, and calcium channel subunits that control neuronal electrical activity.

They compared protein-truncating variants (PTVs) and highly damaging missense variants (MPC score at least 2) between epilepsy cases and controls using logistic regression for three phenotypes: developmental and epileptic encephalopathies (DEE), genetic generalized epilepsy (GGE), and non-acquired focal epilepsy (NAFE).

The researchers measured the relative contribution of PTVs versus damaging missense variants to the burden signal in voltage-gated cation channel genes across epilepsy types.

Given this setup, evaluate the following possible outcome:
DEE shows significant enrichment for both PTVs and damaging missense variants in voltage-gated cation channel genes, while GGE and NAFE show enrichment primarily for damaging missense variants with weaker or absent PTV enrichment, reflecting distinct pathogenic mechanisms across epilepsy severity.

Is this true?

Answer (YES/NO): NO